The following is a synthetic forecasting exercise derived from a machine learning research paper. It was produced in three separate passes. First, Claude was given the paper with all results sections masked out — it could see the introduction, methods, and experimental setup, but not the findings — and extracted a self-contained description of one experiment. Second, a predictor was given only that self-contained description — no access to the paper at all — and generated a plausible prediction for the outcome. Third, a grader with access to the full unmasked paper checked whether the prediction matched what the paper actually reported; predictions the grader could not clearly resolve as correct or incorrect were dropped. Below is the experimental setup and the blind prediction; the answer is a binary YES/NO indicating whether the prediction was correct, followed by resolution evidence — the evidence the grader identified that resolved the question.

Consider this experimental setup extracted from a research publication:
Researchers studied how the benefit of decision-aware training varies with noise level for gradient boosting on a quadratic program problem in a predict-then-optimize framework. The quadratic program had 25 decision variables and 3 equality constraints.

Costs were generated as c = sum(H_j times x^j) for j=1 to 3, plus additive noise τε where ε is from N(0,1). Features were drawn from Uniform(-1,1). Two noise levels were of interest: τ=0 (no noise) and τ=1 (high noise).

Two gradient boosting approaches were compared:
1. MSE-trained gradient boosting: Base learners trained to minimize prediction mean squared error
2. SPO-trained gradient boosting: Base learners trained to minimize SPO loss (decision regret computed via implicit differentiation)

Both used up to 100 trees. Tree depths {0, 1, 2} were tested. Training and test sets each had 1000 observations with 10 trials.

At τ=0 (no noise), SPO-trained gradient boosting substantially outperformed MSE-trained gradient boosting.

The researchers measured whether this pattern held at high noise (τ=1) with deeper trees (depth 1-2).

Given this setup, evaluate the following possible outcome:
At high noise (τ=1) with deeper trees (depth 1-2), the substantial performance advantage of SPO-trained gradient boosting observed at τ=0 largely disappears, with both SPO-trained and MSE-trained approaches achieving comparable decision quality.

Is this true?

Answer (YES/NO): YES